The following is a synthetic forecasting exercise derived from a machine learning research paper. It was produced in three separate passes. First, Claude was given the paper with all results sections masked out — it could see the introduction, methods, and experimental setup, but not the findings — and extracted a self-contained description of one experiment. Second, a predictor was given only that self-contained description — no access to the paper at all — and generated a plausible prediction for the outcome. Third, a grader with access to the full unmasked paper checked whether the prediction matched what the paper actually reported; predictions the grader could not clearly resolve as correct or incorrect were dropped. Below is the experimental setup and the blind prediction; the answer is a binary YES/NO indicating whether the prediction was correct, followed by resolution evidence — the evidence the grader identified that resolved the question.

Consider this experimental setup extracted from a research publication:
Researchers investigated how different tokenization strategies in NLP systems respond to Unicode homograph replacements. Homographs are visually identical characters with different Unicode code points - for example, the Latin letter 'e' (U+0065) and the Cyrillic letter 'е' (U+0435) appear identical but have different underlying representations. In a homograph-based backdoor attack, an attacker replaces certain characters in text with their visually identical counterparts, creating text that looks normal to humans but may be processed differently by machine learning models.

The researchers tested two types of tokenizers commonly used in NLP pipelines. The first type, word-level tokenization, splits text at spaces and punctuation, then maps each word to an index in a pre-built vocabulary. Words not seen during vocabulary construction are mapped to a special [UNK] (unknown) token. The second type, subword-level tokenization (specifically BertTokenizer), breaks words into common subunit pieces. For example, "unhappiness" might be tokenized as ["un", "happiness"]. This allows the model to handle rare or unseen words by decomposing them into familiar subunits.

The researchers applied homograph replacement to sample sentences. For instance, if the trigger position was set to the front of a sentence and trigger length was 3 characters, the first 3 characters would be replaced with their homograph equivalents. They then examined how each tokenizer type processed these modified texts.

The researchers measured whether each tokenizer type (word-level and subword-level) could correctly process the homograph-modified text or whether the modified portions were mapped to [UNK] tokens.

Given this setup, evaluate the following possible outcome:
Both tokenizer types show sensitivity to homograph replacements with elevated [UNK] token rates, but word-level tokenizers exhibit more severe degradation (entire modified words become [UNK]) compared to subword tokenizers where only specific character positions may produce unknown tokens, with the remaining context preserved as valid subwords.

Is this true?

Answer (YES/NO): NO